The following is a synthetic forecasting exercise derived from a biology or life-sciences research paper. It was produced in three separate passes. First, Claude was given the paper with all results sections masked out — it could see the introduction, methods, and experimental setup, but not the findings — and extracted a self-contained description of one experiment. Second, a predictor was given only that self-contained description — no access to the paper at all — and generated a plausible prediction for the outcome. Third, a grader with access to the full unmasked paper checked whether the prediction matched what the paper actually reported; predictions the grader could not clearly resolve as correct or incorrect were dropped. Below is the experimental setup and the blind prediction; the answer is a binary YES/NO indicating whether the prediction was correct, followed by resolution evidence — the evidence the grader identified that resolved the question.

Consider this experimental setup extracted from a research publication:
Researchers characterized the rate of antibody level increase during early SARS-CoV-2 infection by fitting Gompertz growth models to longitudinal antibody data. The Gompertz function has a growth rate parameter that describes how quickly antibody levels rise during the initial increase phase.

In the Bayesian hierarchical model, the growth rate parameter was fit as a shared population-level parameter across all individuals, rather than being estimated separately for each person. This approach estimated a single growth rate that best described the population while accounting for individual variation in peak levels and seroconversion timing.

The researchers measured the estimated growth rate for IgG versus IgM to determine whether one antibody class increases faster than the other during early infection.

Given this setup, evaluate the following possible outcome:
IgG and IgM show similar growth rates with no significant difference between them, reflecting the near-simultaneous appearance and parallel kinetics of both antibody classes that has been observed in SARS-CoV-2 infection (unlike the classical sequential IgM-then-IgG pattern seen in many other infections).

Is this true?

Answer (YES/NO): NO